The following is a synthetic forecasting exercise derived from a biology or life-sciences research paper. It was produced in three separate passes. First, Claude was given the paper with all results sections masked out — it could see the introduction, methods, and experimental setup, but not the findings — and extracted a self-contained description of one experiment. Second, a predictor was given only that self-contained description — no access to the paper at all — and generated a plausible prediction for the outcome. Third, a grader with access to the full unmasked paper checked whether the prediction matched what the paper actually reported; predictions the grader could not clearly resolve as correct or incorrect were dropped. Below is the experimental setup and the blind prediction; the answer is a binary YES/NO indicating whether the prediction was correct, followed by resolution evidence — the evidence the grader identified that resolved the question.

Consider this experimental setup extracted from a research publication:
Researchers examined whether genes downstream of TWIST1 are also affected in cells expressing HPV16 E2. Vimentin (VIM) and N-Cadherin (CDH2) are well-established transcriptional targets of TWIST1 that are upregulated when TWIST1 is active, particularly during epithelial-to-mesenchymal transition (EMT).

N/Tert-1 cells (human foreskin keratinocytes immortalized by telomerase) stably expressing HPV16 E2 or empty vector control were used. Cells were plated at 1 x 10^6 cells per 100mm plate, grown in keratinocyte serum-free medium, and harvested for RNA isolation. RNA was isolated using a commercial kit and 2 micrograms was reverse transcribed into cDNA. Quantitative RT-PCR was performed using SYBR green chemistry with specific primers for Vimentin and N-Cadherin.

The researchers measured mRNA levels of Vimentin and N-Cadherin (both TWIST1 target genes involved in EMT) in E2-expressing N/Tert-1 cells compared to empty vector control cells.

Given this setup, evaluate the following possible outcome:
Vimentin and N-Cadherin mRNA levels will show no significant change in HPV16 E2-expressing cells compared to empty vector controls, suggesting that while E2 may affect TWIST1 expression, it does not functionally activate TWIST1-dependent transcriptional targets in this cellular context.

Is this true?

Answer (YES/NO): NO